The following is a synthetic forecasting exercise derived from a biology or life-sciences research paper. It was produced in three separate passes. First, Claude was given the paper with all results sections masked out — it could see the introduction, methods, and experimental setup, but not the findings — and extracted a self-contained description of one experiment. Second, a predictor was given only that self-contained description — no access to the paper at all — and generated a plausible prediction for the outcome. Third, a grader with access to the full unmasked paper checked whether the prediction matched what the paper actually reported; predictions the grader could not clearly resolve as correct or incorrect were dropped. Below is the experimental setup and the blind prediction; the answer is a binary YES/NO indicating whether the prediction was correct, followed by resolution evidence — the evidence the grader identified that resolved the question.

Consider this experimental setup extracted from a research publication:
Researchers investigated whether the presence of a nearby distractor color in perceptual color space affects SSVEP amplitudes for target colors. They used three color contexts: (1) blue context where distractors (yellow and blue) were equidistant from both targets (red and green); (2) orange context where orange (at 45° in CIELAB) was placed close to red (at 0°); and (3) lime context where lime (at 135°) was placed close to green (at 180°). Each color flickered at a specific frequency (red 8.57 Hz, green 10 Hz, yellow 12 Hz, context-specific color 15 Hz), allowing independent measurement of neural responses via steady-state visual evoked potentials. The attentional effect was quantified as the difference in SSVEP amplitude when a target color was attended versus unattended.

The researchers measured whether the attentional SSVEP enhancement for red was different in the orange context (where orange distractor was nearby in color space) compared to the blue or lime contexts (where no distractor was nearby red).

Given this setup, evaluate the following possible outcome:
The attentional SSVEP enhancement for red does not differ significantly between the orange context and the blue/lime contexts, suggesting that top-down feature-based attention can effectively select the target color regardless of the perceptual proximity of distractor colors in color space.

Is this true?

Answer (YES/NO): NO